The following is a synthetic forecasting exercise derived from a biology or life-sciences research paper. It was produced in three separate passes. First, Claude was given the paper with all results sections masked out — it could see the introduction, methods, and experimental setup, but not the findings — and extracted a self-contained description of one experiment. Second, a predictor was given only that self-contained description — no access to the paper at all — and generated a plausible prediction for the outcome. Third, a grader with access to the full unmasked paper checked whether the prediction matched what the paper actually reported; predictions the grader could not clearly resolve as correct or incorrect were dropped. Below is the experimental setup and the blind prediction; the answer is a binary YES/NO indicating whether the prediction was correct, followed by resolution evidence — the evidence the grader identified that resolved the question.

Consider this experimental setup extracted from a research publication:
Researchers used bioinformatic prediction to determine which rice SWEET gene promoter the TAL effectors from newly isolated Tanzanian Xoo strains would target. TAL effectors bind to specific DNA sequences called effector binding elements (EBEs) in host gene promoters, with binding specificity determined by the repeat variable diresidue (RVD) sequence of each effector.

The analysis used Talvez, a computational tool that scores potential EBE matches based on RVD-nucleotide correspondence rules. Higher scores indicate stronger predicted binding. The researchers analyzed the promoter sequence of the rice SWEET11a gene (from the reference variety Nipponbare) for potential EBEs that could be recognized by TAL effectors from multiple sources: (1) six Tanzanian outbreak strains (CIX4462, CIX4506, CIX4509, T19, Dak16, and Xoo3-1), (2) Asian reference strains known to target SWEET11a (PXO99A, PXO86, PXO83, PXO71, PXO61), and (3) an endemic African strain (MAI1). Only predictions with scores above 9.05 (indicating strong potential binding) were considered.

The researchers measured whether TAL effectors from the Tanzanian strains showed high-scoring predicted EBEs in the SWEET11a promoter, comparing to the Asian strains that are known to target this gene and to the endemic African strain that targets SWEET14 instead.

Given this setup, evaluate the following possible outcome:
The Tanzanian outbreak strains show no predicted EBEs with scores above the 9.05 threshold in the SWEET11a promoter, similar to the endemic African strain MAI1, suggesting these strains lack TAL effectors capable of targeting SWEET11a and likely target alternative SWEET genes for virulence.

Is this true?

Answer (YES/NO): NO